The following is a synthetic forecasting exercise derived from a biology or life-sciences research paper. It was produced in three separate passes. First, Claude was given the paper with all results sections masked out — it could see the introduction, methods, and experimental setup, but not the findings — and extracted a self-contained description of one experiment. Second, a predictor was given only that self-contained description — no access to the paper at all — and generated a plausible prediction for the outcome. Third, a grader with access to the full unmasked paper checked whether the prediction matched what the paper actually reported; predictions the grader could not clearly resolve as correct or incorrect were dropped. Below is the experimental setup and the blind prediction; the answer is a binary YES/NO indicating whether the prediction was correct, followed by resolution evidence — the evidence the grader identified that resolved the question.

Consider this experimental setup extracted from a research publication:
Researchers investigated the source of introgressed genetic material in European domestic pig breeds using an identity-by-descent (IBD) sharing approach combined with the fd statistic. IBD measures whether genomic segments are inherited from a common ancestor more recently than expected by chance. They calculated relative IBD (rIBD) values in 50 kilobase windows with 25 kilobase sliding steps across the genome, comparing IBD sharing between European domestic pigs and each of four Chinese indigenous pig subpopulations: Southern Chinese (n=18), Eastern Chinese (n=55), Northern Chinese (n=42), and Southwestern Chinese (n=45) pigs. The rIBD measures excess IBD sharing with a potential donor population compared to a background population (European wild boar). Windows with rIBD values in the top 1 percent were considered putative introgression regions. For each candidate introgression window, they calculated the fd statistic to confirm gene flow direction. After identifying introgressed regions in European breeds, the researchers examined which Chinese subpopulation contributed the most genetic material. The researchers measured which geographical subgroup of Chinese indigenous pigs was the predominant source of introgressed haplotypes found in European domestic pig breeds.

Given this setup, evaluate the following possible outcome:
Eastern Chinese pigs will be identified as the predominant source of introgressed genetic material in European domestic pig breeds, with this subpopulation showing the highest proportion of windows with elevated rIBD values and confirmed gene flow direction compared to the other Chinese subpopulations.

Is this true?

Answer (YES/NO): NO